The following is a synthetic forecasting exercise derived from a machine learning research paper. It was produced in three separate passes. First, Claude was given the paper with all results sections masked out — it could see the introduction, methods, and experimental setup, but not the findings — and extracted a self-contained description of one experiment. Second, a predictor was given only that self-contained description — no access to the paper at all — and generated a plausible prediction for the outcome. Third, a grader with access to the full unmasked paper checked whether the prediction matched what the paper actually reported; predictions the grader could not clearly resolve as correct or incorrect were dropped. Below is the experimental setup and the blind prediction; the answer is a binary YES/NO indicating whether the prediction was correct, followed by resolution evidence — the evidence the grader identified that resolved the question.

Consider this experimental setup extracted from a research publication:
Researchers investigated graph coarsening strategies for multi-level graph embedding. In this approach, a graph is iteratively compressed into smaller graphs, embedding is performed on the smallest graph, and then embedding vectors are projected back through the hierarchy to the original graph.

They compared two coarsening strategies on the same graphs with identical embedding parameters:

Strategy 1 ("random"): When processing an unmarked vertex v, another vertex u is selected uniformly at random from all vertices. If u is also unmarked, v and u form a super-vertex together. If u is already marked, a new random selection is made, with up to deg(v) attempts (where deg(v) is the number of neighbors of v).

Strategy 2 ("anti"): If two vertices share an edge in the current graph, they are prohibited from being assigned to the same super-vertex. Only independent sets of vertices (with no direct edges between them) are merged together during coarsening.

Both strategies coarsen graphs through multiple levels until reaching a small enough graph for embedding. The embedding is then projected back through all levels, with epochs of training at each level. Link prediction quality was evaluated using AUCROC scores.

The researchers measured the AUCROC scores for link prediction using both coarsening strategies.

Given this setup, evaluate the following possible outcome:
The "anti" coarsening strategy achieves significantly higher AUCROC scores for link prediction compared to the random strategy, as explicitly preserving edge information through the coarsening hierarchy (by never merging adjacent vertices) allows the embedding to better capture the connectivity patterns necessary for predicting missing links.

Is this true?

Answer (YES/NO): NO